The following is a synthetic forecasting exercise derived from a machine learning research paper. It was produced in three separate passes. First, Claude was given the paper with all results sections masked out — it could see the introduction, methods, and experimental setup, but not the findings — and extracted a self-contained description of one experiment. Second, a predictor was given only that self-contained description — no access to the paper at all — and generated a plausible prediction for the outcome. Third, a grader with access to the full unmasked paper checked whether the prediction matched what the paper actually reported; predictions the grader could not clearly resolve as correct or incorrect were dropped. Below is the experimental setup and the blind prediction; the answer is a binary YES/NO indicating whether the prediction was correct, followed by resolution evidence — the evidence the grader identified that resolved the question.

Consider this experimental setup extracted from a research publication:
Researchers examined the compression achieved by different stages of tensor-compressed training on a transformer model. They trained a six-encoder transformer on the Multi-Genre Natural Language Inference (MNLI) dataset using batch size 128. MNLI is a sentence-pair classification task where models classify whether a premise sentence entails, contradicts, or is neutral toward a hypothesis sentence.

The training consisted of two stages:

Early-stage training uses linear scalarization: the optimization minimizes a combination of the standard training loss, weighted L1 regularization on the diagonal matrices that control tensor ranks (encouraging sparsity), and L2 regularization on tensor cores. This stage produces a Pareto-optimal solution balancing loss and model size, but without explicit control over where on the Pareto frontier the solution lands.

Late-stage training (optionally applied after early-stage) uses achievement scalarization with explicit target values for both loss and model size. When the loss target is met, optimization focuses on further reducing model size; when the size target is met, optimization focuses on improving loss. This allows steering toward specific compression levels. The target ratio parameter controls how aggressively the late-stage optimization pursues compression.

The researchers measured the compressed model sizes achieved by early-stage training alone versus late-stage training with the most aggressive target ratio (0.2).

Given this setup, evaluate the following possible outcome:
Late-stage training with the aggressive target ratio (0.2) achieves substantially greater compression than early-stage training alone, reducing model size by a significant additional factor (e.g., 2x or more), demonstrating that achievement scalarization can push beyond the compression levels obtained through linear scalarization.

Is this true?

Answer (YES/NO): YES